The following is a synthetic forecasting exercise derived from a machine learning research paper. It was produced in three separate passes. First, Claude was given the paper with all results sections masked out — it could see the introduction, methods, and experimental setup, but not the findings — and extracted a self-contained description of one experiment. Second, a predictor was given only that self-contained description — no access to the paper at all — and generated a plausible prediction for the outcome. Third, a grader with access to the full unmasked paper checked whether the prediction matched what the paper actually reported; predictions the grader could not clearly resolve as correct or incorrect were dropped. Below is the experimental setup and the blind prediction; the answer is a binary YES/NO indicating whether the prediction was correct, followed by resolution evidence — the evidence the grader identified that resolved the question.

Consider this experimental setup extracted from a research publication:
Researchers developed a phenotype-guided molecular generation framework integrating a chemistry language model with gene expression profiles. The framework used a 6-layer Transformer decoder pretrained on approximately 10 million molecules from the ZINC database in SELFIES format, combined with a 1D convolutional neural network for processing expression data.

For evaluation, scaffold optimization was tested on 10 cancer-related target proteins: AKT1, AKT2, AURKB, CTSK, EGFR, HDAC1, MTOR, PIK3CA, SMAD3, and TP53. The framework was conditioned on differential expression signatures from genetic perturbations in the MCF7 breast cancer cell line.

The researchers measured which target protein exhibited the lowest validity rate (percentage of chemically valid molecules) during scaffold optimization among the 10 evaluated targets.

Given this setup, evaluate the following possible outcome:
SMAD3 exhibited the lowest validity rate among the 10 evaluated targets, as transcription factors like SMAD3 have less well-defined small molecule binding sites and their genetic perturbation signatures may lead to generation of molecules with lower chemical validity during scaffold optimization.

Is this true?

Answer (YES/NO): NO